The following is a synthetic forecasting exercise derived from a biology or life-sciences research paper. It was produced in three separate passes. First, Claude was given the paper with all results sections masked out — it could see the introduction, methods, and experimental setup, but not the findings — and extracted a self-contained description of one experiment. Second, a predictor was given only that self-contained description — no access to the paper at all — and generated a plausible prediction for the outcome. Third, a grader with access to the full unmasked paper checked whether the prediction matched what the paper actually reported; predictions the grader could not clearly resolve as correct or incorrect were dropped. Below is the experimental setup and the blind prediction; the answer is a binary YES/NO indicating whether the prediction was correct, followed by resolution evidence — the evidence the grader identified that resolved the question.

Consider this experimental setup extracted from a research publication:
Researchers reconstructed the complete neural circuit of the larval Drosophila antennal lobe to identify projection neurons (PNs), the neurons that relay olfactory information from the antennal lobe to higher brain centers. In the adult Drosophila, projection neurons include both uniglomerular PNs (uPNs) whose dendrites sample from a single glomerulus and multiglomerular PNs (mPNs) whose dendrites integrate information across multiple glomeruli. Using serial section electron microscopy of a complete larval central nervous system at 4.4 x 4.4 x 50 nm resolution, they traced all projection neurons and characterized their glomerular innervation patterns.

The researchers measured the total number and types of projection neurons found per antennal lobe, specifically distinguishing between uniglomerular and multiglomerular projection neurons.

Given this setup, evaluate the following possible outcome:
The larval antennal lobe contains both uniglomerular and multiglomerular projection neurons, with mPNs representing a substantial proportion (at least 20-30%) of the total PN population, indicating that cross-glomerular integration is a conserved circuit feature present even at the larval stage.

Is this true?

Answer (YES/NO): YES